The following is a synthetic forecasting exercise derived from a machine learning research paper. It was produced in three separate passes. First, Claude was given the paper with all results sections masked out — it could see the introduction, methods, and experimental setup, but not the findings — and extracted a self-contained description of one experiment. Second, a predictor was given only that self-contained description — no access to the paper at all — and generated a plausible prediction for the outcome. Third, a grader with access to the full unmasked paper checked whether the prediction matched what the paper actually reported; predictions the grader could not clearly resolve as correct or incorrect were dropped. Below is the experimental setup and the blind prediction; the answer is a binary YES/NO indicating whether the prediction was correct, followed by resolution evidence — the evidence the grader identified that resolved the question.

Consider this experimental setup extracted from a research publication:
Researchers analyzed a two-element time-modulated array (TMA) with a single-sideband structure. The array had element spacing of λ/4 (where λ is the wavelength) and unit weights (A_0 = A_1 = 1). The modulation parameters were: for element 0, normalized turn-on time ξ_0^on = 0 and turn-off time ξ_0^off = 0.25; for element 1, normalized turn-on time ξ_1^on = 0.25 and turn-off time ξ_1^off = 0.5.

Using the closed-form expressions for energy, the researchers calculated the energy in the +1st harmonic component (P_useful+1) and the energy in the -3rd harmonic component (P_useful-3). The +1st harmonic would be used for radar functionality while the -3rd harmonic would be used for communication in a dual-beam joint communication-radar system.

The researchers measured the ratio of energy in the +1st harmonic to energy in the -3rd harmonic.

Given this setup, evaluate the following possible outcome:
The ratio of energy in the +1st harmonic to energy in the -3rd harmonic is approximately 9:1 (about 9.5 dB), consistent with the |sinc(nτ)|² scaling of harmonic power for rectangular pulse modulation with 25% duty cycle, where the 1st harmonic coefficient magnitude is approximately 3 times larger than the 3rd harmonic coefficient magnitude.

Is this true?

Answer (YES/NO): YES